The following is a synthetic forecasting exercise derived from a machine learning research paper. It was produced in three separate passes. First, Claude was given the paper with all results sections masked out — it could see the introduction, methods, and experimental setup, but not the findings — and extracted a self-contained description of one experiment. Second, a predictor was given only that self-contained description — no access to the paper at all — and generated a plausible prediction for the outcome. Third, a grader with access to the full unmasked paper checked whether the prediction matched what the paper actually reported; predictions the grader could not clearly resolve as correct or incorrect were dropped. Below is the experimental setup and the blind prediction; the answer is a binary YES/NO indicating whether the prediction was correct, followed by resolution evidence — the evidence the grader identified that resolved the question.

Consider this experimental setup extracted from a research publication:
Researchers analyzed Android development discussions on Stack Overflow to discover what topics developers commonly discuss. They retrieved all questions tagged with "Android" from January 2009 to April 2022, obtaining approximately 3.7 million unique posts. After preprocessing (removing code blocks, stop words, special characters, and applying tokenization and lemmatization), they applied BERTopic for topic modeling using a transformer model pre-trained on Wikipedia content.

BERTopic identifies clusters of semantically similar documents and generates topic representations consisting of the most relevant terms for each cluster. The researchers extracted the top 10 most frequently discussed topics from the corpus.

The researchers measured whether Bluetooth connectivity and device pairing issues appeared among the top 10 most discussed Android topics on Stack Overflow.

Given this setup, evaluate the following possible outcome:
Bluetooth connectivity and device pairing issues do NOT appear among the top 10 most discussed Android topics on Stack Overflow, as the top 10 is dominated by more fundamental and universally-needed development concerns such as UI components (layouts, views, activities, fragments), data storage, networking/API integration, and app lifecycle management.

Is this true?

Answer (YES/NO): NO